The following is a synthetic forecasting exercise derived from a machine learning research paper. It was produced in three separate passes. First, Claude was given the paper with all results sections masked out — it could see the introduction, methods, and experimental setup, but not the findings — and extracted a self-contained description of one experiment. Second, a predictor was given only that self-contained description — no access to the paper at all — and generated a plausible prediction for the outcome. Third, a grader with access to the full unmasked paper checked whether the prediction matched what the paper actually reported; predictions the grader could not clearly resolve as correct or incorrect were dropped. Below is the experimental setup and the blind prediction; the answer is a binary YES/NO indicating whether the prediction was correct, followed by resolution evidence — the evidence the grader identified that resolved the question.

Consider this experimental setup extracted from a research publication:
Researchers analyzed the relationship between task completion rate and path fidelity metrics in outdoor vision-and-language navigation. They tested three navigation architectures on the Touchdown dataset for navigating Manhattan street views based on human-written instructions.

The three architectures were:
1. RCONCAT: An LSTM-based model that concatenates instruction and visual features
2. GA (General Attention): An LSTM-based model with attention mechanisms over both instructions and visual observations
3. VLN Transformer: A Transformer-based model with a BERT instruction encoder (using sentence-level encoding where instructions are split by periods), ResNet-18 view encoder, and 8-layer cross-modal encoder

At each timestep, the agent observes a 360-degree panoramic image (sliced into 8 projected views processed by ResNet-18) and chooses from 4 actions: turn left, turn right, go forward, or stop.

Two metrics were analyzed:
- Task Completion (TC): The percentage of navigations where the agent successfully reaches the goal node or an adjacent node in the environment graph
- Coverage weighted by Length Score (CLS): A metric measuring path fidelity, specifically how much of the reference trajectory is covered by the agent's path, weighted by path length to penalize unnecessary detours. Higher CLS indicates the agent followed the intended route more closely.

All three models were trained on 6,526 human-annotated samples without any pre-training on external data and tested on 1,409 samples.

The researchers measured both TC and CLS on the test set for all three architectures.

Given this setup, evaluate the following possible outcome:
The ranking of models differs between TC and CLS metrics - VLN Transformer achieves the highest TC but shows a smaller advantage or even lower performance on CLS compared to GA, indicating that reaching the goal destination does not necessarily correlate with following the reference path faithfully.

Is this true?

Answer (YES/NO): YES